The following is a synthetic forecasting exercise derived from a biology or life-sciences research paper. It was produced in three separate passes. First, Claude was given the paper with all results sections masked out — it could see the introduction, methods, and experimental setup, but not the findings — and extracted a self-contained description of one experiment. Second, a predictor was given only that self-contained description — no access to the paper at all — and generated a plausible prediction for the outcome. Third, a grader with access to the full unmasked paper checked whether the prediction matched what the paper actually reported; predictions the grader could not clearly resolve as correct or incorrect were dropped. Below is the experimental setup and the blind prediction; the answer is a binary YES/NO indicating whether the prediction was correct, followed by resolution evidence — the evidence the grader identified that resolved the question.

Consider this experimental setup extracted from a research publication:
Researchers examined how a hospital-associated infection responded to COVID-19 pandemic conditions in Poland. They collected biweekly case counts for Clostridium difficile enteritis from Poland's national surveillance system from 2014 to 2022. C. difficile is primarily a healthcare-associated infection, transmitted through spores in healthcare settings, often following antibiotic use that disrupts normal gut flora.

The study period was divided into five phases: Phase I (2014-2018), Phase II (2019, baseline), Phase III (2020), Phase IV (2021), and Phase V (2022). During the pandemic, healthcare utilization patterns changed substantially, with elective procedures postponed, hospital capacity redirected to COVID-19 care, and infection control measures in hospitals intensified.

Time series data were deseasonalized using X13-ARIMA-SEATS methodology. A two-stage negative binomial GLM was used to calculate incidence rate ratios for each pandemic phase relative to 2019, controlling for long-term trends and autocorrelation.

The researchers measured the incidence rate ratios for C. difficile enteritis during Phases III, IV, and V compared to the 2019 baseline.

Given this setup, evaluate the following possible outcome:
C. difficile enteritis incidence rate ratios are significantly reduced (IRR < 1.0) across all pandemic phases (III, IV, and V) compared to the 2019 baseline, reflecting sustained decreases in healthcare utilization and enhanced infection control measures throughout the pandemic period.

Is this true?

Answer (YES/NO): NO